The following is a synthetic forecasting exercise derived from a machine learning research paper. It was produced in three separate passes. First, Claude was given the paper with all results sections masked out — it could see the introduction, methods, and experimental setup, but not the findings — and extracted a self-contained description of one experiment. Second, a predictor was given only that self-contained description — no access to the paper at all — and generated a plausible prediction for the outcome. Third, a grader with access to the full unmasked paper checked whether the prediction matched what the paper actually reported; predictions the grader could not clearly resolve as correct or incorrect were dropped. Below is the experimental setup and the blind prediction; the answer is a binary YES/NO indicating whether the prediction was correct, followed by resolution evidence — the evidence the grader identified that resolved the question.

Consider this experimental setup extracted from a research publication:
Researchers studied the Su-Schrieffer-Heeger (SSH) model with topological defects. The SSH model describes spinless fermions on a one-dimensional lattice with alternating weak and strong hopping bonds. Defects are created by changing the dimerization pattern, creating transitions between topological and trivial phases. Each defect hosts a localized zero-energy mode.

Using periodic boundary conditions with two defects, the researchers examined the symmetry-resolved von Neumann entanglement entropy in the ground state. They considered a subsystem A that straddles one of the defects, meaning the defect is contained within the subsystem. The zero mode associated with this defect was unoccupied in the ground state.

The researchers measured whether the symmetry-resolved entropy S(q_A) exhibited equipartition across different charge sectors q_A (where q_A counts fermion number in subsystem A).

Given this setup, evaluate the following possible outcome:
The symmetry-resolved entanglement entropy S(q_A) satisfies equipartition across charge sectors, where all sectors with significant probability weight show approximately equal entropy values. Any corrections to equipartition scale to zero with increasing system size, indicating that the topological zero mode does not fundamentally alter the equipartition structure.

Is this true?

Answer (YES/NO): YES